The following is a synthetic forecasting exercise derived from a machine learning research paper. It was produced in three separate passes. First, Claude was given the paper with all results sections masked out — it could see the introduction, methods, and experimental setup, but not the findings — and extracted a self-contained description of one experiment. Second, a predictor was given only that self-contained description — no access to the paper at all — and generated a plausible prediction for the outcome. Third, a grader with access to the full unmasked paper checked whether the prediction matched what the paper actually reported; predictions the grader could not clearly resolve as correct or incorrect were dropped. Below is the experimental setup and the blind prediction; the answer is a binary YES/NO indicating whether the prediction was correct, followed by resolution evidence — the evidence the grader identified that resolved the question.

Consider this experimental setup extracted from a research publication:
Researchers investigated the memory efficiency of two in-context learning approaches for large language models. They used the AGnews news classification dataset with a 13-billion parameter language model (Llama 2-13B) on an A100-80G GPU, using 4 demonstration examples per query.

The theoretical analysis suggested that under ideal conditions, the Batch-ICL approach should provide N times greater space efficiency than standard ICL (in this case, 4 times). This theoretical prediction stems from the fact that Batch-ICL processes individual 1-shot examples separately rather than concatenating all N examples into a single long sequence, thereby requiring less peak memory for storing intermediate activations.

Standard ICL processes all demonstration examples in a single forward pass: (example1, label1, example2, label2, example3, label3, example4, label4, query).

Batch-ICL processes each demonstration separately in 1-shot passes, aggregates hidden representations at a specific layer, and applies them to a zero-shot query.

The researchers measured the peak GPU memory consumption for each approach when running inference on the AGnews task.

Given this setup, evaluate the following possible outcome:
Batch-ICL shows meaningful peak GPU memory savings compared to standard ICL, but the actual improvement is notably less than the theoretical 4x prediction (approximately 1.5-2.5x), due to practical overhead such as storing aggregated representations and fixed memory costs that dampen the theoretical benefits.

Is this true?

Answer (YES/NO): NO